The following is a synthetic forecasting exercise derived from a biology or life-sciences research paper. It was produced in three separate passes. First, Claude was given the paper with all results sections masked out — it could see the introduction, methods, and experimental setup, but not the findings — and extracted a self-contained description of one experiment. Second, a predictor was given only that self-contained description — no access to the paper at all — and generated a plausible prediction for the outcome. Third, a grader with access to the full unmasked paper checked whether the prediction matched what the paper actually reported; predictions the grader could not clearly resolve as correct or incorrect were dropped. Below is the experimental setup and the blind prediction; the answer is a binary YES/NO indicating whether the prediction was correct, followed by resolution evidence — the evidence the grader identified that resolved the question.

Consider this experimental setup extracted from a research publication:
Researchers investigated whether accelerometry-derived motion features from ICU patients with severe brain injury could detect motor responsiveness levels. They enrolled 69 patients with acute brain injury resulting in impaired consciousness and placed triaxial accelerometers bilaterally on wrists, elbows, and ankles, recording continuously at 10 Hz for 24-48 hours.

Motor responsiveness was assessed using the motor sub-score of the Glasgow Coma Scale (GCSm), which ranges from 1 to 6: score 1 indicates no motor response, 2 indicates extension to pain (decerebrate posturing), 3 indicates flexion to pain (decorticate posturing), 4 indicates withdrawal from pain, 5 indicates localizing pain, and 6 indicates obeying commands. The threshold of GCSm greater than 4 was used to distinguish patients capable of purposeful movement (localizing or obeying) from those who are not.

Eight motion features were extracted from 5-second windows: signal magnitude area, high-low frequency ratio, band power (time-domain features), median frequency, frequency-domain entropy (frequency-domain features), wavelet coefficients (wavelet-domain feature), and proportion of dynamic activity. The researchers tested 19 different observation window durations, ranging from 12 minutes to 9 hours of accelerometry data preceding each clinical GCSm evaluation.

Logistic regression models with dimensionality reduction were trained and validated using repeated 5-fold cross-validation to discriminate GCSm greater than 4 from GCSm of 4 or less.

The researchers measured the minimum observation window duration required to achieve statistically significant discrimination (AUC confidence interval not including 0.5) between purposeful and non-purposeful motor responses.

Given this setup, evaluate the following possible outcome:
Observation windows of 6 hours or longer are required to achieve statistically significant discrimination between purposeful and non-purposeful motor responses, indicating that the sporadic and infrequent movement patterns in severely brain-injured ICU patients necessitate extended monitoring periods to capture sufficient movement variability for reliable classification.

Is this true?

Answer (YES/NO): NO